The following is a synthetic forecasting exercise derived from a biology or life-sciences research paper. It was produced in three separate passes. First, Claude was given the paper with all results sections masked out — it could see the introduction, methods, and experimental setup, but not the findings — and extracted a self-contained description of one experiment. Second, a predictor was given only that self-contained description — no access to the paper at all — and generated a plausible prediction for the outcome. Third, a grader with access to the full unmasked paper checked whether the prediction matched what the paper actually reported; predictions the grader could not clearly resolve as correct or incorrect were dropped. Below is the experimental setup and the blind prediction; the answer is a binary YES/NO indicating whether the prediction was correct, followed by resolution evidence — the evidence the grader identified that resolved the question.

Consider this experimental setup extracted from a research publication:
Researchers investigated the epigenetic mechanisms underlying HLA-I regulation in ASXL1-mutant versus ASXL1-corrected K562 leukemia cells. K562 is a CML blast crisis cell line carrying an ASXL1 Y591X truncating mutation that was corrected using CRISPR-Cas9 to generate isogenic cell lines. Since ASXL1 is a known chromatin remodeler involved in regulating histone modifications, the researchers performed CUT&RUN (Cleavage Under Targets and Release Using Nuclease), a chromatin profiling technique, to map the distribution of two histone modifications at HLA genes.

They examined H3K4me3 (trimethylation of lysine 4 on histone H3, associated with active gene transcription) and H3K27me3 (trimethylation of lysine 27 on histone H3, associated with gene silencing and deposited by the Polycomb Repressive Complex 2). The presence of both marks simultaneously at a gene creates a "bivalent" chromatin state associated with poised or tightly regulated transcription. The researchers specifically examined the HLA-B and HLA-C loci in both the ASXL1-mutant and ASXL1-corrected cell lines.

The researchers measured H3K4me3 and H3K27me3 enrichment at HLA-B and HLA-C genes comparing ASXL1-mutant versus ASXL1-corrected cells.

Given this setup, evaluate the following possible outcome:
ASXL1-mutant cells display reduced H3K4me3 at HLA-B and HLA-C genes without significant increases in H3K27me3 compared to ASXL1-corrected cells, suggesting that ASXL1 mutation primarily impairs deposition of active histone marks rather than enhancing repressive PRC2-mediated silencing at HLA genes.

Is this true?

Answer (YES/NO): YES